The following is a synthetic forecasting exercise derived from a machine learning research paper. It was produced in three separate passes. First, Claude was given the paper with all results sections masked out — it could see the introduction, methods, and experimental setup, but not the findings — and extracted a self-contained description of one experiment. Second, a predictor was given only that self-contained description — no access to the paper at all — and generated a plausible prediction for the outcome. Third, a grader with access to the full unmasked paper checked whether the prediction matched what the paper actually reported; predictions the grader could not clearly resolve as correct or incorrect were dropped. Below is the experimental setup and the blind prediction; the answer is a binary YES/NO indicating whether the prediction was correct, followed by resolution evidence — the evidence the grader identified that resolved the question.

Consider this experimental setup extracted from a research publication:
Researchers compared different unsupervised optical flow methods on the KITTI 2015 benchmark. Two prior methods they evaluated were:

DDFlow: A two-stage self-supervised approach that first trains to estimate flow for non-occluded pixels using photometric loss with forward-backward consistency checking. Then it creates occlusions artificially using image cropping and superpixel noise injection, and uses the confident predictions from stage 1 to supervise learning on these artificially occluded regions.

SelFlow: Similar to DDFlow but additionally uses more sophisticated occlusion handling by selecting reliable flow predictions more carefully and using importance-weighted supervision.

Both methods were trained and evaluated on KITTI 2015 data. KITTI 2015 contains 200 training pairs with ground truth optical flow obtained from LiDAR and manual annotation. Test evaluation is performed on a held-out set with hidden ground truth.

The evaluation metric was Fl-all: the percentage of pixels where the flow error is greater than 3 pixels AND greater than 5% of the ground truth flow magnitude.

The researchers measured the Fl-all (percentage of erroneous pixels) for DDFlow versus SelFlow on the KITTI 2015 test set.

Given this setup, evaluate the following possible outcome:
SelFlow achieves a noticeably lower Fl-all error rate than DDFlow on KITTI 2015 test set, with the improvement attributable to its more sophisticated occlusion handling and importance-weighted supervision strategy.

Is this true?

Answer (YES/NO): NO